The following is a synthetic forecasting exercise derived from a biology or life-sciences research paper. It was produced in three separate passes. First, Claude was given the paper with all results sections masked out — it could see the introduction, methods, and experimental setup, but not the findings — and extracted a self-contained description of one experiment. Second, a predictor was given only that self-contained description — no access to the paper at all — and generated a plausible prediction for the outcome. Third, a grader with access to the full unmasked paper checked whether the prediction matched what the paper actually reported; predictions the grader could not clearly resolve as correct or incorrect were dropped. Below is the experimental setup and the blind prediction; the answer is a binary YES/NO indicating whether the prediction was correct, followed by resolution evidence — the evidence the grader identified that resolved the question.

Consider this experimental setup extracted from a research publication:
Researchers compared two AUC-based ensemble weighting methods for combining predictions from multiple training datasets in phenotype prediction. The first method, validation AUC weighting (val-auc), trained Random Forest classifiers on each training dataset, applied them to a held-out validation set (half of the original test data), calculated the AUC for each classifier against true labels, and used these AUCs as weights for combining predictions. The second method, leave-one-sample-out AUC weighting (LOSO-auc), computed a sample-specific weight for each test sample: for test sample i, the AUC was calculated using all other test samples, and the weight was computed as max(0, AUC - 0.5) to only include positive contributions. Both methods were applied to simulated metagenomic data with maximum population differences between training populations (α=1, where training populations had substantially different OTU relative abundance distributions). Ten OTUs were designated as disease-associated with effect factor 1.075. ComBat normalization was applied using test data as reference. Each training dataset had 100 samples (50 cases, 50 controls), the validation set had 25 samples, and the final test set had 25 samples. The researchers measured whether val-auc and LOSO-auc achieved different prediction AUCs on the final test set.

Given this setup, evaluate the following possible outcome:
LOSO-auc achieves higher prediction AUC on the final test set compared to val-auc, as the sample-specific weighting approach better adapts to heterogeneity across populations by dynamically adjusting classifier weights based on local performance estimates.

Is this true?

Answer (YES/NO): NO